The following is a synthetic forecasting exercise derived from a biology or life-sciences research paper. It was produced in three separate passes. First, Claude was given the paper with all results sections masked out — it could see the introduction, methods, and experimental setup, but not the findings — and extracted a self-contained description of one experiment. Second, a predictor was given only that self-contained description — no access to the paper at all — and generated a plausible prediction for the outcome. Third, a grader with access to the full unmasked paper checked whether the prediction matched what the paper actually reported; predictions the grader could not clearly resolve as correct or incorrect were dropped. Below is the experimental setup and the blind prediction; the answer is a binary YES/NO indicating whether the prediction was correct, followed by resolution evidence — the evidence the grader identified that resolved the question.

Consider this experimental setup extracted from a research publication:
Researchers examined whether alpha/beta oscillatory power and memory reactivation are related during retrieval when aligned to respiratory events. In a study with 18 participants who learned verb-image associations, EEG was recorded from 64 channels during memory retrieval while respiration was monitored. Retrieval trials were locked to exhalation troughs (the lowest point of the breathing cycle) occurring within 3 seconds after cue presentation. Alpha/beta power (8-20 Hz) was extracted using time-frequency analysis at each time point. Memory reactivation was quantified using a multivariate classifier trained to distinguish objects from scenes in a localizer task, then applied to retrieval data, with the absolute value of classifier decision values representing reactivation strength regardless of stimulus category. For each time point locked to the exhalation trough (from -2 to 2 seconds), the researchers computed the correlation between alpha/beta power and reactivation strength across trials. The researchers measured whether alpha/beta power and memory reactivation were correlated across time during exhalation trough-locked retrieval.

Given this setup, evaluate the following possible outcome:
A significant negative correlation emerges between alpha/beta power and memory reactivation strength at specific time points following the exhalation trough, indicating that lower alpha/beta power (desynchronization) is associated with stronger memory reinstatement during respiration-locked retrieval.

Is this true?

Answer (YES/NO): NO